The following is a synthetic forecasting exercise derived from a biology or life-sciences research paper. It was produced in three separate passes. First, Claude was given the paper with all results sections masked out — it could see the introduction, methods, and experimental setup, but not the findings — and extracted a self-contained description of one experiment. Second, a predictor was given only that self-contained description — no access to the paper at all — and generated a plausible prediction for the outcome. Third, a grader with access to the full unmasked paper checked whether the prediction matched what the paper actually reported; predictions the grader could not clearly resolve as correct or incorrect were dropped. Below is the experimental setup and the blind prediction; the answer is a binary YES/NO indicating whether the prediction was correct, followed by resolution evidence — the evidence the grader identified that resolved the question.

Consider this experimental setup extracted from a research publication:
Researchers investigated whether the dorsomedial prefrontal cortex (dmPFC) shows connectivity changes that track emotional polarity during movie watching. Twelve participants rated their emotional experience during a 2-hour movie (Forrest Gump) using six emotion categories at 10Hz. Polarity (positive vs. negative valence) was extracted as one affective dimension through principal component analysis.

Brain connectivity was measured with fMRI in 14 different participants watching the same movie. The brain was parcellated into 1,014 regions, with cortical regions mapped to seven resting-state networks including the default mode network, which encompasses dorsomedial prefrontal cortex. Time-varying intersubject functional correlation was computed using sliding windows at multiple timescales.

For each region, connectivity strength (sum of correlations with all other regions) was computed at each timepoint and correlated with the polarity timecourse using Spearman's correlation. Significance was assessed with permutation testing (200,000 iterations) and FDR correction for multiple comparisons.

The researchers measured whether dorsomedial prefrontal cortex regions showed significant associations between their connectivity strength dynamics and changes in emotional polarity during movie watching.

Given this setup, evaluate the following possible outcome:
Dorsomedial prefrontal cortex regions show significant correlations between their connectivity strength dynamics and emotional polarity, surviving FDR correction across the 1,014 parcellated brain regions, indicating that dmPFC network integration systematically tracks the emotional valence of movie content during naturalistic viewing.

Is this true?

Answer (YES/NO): YES